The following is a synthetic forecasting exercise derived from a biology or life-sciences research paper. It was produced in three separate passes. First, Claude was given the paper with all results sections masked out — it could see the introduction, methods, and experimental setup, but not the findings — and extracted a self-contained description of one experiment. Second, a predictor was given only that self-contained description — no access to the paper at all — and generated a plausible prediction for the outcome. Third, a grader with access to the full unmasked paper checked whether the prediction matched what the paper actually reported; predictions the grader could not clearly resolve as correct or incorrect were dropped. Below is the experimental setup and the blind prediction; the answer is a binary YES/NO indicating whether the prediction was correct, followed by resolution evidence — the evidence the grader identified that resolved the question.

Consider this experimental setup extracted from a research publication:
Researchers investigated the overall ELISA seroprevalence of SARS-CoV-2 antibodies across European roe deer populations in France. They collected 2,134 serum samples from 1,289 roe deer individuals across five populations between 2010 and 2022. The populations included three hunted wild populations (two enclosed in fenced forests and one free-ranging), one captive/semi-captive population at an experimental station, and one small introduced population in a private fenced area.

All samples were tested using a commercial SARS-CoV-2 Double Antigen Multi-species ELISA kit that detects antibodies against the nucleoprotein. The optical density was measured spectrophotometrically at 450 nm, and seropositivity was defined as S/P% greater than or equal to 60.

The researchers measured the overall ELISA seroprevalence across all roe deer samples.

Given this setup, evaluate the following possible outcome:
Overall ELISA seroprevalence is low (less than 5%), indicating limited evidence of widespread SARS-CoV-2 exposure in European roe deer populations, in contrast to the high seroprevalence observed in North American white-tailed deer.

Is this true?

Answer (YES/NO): YES